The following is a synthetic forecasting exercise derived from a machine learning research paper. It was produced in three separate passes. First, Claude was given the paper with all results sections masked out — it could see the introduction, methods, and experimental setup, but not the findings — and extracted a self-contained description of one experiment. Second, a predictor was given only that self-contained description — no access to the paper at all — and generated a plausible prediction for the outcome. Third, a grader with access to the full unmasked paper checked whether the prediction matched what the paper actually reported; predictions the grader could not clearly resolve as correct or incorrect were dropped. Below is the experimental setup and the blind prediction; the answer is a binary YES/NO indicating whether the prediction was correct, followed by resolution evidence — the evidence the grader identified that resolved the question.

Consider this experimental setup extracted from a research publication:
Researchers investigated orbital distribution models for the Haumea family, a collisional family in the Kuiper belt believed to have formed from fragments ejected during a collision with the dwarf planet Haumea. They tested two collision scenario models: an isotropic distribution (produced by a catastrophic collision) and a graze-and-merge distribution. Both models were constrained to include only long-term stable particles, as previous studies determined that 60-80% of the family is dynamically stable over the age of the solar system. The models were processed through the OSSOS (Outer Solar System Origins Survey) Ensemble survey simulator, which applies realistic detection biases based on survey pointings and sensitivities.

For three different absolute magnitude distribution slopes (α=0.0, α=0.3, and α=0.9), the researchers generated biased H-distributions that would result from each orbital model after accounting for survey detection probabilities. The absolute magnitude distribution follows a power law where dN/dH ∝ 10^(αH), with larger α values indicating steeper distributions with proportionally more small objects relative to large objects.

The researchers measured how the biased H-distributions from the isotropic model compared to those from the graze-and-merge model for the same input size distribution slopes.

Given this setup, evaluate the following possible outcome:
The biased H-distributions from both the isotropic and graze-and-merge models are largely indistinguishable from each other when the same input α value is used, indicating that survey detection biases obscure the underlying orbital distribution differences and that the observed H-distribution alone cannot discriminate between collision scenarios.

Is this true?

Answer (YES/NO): YES